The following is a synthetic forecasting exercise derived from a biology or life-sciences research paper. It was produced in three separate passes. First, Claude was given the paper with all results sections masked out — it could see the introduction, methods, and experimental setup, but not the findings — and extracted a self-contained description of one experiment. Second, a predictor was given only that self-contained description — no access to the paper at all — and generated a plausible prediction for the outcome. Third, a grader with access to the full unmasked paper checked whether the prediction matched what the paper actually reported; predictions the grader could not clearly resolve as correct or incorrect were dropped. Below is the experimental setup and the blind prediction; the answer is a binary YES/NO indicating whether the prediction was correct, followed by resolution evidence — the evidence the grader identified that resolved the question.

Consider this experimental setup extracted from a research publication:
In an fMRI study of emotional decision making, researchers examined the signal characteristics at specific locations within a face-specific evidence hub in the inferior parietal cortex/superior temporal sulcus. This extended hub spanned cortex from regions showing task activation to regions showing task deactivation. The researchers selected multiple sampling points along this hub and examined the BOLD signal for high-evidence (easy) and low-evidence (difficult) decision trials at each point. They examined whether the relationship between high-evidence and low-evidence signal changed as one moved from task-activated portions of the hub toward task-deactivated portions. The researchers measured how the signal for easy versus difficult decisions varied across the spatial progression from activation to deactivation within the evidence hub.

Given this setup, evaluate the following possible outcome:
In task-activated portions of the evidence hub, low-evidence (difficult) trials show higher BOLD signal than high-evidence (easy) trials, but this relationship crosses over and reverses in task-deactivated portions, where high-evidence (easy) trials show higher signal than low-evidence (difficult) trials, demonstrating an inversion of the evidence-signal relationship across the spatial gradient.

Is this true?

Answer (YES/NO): NO